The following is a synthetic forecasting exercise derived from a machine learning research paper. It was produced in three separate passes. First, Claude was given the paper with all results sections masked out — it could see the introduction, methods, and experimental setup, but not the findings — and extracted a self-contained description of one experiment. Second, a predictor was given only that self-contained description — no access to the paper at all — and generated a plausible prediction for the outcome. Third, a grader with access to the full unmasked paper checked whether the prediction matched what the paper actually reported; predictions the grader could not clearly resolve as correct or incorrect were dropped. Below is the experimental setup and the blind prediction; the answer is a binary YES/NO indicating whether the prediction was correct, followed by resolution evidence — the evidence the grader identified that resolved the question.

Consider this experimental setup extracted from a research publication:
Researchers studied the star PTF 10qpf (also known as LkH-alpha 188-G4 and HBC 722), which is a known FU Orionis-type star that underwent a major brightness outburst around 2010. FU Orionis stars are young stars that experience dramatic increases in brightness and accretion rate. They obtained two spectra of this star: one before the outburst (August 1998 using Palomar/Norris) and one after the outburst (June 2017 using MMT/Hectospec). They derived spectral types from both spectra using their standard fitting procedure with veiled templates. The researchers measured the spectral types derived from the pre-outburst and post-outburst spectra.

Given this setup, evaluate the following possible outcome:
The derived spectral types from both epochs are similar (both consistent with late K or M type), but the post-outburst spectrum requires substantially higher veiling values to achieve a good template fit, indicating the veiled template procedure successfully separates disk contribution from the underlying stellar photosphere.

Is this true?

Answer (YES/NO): NO